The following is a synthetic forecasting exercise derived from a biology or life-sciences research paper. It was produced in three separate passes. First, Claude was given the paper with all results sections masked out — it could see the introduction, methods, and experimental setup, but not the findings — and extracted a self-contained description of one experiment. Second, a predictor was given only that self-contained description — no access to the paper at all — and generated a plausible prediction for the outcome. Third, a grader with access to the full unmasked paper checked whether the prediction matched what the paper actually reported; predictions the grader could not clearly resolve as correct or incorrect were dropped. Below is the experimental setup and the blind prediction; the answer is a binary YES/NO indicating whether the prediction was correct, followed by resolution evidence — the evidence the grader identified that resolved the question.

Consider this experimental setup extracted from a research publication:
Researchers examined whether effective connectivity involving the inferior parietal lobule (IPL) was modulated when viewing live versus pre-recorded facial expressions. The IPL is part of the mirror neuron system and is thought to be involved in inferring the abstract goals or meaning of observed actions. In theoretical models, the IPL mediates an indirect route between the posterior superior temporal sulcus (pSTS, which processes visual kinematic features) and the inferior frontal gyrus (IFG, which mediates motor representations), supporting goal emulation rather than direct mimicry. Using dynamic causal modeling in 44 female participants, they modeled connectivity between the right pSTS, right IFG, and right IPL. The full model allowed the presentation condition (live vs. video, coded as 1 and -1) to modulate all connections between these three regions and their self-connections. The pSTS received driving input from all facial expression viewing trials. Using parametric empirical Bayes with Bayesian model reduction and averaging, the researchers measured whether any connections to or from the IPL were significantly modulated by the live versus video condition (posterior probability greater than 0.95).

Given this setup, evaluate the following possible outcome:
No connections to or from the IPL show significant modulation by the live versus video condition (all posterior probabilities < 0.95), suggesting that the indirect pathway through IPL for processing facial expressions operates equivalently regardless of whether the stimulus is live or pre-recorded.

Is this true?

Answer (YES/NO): NO